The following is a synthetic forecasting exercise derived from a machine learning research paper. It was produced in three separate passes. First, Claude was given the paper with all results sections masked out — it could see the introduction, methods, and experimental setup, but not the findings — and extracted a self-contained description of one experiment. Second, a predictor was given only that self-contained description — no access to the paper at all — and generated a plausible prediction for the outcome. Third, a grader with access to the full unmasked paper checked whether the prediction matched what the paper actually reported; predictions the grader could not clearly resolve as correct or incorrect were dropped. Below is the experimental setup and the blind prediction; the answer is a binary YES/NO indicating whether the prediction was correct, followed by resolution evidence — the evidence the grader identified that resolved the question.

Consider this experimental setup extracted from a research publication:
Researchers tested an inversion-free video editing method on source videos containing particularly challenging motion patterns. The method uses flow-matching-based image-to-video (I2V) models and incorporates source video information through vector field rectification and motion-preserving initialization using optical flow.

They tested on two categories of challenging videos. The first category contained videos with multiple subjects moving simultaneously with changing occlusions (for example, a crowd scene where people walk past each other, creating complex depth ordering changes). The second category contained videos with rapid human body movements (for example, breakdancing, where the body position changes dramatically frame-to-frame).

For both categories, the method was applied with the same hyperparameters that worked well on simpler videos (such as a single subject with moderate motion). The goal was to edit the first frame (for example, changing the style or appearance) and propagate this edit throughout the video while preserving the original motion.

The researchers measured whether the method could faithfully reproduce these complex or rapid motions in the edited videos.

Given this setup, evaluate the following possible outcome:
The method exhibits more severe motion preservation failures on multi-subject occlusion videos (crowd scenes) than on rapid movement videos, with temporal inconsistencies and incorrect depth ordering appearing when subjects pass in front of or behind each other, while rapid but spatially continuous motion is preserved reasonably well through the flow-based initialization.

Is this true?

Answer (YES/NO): NO